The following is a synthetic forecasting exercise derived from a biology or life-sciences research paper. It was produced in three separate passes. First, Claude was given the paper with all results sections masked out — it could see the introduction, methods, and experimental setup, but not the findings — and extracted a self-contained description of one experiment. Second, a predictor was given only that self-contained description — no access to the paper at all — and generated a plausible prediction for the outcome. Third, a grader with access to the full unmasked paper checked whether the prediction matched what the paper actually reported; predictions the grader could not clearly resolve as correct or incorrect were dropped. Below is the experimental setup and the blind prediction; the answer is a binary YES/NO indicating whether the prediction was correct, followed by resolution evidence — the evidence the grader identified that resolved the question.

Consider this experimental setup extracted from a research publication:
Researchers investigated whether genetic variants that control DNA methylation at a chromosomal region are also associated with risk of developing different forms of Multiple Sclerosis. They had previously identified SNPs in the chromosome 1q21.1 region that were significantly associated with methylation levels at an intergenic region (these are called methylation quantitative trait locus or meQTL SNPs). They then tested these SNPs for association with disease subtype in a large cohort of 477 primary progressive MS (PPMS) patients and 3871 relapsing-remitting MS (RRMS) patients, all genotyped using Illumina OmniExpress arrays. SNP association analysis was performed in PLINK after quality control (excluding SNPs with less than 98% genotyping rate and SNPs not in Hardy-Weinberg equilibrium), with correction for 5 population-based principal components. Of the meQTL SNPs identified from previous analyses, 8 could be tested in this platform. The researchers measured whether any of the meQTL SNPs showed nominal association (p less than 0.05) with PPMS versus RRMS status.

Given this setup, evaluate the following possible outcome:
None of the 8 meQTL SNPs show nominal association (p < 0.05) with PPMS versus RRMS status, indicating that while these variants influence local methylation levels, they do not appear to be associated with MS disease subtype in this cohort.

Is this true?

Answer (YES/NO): NO